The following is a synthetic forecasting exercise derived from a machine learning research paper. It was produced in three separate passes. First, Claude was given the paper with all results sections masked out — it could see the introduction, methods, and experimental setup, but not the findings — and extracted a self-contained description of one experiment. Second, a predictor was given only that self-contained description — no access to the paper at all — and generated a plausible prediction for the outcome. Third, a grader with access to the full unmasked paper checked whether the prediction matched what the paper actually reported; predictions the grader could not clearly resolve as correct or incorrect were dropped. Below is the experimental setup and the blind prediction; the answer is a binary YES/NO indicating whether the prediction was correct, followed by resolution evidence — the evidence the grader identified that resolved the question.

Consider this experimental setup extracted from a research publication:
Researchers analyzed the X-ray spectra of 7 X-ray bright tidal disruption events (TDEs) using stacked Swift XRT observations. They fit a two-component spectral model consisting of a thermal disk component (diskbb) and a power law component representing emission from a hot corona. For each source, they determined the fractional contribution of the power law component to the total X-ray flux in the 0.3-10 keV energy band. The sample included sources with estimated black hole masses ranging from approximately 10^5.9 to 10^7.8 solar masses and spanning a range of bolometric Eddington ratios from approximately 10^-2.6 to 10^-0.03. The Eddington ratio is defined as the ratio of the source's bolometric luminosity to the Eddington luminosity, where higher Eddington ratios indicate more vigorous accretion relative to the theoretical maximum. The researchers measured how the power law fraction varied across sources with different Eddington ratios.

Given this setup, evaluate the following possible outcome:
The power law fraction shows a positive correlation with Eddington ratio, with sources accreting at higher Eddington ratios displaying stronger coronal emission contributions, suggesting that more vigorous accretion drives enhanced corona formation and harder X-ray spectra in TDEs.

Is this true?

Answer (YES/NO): NO